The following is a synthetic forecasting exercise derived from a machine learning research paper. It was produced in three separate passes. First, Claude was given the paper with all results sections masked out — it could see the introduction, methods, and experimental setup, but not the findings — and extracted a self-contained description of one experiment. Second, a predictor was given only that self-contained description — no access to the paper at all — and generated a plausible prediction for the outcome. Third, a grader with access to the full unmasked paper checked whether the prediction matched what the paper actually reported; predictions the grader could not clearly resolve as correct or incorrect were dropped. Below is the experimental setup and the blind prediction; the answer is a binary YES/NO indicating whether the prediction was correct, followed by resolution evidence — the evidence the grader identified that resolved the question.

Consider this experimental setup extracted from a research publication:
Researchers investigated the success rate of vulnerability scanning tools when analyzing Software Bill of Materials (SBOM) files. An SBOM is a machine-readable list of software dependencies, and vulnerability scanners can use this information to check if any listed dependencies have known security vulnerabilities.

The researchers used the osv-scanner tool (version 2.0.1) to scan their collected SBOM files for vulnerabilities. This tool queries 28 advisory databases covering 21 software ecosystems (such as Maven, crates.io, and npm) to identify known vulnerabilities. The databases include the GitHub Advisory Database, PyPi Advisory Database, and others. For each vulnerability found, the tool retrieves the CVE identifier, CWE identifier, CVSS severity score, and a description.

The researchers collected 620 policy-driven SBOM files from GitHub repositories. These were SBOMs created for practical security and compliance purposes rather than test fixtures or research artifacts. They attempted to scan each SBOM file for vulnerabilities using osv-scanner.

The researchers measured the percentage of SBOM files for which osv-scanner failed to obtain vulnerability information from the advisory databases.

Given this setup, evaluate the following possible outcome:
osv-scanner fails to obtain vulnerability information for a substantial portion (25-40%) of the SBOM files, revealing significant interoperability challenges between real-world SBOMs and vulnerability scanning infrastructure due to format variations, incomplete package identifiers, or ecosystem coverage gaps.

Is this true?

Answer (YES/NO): NO